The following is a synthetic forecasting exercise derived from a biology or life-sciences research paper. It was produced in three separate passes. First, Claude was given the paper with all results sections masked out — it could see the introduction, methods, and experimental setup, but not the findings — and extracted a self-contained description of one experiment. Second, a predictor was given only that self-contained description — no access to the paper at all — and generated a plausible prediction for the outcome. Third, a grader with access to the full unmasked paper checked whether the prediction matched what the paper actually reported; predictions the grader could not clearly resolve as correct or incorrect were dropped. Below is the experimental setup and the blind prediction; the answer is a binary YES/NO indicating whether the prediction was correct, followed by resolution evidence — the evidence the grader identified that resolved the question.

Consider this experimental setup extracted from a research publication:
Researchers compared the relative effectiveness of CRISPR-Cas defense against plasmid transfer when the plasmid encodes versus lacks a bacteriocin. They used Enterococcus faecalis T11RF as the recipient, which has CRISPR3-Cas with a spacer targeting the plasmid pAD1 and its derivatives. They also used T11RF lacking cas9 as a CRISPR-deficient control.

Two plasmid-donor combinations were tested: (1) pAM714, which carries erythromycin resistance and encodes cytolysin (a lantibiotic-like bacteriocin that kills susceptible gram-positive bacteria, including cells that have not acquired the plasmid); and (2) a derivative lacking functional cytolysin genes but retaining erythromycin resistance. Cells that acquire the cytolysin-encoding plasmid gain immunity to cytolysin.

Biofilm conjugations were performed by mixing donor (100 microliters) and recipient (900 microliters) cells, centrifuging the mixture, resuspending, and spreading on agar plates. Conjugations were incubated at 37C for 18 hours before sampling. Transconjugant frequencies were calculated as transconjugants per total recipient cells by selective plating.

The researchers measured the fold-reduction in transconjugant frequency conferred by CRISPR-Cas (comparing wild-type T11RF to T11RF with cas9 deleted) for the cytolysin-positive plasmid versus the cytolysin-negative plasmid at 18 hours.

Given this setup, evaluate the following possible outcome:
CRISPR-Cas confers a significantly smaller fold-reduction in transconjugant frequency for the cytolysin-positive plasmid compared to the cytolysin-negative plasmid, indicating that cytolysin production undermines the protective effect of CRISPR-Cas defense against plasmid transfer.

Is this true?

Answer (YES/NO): NO